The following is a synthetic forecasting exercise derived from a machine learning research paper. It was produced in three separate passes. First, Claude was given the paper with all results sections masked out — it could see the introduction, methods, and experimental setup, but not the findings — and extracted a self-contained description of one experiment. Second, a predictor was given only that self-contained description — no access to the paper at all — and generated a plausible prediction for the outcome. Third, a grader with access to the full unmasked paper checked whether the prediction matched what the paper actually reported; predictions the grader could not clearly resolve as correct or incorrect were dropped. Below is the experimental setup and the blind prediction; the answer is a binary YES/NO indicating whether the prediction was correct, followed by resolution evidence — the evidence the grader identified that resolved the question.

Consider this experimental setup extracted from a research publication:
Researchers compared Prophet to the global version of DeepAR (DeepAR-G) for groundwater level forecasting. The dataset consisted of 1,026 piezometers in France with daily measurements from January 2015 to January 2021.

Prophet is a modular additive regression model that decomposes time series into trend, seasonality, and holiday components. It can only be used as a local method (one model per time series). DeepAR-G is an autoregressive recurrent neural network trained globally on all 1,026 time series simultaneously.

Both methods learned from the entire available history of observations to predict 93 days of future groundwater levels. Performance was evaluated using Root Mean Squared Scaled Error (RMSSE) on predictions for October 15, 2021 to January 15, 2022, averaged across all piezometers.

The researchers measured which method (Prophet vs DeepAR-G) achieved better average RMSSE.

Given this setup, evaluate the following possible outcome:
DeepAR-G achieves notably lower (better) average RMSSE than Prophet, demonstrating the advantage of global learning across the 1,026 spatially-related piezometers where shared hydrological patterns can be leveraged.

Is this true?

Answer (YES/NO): NO